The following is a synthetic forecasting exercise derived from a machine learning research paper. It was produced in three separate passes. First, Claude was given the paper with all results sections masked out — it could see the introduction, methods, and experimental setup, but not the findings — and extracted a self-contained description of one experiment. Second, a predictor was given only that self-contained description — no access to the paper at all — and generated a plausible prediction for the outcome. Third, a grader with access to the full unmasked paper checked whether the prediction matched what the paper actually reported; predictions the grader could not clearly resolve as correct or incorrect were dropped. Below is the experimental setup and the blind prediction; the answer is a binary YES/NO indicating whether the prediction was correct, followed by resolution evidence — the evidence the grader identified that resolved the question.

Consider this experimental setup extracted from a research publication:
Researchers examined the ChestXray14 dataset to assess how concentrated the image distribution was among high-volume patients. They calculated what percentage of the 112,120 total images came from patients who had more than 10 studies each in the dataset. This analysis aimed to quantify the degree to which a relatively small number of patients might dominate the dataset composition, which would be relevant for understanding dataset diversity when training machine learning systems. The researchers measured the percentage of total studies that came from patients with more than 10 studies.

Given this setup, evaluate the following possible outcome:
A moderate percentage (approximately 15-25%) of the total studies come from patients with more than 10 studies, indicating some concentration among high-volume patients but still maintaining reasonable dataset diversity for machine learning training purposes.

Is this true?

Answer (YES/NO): NO